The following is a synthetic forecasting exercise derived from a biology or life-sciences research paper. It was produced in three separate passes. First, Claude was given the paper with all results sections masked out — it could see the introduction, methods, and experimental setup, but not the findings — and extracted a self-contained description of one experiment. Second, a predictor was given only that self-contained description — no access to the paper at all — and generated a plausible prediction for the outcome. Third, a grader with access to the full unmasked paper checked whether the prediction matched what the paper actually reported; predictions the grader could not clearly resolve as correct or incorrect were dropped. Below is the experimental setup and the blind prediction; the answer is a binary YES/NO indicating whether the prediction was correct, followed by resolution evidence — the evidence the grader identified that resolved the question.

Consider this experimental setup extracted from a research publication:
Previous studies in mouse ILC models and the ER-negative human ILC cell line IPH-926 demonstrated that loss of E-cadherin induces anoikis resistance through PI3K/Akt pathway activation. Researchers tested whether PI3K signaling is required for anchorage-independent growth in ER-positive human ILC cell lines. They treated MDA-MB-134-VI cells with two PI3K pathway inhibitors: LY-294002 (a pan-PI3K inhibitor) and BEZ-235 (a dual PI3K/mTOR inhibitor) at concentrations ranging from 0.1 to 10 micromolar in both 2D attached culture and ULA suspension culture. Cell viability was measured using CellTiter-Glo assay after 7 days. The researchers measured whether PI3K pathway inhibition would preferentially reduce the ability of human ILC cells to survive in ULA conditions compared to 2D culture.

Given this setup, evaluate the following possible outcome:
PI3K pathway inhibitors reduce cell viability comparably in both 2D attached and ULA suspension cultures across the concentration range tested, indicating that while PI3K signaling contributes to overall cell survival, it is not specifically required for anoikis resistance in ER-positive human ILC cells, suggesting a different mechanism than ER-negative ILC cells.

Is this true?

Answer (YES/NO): YES